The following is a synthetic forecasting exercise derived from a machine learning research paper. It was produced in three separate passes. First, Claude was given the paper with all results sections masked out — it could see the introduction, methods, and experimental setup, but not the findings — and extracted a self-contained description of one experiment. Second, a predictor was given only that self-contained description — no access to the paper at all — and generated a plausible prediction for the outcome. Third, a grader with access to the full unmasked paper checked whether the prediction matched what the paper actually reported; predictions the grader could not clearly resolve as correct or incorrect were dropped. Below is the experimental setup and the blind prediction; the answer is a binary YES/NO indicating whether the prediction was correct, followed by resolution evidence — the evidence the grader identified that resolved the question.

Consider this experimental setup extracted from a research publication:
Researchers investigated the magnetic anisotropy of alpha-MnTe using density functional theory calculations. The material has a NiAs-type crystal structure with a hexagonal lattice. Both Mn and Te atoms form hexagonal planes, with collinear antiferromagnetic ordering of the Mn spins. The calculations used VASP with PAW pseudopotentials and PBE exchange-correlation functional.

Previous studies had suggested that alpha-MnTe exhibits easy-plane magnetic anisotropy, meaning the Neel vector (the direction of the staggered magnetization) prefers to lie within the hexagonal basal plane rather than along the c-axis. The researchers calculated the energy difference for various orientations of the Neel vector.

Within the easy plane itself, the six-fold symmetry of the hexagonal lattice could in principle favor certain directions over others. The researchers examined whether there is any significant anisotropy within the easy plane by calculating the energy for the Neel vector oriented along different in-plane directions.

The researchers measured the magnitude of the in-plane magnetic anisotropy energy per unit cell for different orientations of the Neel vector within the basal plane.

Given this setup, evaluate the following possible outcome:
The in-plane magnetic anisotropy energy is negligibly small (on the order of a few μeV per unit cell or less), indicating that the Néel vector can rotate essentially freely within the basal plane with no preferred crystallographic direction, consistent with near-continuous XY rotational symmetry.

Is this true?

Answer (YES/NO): NO